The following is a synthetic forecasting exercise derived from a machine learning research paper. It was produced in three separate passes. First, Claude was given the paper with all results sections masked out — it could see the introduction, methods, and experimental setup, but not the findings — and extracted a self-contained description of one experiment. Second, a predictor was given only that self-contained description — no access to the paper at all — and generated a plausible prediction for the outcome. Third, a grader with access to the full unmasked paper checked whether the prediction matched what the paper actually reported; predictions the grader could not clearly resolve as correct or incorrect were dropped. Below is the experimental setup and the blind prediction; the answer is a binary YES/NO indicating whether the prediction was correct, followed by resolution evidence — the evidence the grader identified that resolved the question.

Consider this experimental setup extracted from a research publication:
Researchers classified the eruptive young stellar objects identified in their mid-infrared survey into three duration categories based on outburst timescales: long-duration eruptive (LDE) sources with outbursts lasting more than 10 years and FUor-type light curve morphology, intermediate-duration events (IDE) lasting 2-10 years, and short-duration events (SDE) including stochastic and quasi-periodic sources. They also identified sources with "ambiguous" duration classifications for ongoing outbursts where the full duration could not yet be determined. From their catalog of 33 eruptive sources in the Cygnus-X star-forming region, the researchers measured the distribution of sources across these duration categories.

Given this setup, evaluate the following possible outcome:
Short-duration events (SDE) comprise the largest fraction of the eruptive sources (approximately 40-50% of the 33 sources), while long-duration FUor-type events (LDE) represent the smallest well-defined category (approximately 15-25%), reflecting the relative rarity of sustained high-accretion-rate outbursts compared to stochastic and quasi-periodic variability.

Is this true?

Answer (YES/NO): NO